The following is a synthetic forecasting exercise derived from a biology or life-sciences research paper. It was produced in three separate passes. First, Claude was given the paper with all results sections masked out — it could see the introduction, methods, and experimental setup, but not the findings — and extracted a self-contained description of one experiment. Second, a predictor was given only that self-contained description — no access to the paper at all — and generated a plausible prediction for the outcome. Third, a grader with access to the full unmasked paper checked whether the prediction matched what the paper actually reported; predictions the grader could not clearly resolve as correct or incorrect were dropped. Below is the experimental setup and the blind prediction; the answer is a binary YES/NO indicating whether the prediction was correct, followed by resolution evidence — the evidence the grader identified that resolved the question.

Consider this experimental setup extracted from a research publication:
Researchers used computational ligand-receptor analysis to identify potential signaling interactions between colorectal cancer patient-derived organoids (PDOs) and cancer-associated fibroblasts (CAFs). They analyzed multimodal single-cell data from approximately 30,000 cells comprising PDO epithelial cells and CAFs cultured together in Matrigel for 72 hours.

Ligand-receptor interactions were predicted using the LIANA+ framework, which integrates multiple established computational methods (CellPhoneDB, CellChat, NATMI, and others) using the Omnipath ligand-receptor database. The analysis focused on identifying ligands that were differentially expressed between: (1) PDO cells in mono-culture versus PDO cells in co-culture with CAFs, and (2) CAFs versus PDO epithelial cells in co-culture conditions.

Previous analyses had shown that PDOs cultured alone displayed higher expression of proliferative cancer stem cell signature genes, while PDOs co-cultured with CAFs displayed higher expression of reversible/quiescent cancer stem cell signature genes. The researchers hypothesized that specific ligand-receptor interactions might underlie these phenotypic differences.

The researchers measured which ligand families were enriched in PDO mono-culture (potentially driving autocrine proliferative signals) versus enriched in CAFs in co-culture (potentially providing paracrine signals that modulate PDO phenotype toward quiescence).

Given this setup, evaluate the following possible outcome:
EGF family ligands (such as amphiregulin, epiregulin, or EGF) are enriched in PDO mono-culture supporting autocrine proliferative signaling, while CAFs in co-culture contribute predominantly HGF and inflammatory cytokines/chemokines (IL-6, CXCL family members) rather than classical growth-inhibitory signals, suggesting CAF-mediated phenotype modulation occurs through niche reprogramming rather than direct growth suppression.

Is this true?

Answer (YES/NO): NO